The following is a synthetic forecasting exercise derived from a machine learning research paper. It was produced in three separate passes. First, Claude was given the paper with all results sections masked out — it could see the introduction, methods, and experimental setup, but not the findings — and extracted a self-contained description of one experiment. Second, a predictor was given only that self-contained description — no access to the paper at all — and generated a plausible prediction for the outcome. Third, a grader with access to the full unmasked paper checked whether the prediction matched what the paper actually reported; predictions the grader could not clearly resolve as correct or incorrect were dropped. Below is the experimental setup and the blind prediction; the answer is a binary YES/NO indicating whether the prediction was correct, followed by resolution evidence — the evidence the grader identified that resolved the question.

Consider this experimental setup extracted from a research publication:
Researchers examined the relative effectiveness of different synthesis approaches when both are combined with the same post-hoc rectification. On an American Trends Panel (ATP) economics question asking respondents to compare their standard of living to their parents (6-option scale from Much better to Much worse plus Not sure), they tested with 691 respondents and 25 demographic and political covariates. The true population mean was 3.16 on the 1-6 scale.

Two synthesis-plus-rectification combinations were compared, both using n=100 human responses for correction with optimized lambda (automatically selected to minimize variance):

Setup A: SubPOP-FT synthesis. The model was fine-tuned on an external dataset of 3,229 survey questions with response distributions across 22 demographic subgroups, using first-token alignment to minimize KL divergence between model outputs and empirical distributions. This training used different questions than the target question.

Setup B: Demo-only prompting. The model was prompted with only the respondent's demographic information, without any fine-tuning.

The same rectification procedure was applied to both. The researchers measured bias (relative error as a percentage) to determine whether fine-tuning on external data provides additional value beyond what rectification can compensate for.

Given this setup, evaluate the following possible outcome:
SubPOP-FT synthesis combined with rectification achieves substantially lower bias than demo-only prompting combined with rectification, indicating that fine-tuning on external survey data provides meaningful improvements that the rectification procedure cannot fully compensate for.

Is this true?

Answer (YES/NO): NO